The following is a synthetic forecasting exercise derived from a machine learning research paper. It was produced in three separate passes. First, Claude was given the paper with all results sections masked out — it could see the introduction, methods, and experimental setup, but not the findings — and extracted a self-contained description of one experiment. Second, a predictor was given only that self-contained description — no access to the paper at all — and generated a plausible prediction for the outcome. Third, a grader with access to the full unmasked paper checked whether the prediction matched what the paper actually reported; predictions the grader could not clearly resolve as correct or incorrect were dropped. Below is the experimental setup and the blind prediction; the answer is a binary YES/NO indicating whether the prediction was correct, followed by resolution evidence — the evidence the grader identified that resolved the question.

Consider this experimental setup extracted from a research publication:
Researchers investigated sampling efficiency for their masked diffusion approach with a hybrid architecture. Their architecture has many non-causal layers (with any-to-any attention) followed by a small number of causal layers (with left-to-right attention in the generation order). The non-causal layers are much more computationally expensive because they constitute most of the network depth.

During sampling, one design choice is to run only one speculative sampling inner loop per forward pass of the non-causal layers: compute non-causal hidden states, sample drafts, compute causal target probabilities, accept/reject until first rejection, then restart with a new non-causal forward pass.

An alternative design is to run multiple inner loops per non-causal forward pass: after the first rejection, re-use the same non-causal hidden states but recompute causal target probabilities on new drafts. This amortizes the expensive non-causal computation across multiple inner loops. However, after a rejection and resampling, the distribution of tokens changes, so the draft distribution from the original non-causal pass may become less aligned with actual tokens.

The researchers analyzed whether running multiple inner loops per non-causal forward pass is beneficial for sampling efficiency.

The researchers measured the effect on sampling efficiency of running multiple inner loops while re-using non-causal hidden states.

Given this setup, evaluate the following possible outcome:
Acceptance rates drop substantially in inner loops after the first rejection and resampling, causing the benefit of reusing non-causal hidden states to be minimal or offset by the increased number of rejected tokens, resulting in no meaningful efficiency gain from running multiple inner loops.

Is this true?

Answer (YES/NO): NO